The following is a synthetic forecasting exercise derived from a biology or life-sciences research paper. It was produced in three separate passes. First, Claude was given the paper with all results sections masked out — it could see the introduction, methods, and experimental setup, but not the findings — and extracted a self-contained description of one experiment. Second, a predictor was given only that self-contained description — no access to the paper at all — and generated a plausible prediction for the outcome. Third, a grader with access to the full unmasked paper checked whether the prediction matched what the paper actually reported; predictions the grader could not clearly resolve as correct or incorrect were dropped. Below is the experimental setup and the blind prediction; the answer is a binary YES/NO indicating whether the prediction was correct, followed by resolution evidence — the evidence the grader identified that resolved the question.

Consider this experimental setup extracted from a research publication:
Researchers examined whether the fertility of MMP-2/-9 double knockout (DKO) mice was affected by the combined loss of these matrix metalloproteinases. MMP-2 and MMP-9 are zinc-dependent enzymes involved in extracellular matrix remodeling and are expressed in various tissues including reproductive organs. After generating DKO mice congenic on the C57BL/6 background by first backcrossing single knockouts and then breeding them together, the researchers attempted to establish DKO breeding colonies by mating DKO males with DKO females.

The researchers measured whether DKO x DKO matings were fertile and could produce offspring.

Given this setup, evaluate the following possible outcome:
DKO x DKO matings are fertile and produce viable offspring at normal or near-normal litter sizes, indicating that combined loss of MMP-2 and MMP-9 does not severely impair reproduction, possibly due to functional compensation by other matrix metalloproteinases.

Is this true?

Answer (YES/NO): NO